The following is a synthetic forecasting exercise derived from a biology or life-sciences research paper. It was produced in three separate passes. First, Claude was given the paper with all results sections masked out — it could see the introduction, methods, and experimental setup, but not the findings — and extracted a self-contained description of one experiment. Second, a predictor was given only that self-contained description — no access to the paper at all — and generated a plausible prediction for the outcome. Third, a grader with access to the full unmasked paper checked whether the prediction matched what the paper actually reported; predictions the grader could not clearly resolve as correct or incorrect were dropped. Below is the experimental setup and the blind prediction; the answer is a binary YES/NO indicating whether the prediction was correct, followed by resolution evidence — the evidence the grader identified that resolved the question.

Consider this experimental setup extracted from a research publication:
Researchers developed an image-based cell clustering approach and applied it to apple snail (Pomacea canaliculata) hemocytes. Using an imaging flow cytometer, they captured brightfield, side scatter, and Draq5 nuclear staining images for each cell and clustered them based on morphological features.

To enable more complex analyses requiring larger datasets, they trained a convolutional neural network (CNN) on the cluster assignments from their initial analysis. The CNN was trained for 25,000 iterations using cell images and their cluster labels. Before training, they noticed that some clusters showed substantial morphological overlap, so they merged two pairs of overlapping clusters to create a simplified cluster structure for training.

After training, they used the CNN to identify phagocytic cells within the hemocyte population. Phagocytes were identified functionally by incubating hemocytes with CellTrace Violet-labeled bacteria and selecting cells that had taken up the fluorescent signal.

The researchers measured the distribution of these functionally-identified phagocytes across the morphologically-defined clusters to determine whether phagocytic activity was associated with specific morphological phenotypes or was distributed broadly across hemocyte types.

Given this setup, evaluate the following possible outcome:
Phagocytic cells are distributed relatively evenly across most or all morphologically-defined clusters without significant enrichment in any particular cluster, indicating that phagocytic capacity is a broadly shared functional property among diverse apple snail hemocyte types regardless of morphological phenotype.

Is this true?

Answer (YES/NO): NO